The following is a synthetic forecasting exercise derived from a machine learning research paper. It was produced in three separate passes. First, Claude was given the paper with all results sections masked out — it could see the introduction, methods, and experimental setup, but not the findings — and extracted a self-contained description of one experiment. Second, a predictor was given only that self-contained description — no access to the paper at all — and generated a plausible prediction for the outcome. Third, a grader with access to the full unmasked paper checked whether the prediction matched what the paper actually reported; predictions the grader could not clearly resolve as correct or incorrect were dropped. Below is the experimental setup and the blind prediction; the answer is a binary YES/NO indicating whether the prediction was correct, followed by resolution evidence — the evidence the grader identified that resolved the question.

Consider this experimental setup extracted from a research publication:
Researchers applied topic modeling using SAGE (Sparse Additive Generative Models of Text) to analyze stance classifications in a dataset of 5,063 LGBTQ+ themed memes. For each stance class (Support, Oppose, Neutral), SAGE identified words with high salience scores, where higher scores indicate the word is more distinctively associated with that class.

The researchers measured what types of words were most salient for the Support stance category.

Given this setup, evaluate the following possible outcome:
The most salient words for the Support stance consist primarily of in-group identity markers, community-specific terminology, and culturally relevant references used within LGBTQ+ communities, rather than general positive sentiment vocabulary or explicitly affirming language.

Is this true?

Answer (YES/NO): NO